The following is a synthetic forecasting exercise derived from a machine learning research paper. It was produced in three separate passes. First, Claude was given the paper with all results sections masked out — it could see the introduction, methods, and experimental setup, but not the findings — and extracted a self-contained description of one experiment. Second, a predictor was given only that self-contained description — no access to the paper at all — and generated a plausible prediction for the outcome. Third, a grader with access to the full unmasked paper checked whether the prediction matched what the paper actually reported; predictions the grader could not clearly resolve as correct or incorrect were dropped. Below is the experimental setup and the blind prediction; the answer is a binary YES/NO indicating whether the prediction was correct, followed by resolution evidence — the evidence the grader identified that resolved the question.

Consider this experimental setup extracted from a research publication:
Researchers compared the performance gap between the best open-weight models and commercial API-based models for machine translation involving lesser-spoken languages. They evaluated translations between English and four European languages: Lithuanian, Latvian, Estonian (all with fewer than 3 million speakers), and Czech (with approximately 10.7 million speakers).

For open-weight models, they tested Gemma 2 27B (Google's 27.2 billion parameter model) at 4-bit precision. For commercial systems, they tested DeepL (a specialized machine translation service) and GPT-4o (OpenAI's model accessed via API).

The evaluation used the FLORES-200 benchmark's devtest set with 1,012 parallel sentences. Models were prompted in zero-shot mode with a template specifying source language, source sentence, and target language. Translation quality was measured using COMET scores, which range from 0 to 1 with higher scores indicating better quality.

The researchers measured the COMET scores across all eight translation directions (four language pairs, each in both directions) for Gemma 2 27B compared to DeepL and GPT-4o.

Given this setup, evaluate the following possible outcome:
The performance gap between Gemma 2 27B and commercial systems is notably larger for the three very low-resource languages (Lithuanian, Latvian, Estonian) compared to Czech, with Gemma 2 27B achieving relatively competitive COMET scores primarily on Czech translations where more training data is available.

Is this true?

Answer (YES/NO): NO